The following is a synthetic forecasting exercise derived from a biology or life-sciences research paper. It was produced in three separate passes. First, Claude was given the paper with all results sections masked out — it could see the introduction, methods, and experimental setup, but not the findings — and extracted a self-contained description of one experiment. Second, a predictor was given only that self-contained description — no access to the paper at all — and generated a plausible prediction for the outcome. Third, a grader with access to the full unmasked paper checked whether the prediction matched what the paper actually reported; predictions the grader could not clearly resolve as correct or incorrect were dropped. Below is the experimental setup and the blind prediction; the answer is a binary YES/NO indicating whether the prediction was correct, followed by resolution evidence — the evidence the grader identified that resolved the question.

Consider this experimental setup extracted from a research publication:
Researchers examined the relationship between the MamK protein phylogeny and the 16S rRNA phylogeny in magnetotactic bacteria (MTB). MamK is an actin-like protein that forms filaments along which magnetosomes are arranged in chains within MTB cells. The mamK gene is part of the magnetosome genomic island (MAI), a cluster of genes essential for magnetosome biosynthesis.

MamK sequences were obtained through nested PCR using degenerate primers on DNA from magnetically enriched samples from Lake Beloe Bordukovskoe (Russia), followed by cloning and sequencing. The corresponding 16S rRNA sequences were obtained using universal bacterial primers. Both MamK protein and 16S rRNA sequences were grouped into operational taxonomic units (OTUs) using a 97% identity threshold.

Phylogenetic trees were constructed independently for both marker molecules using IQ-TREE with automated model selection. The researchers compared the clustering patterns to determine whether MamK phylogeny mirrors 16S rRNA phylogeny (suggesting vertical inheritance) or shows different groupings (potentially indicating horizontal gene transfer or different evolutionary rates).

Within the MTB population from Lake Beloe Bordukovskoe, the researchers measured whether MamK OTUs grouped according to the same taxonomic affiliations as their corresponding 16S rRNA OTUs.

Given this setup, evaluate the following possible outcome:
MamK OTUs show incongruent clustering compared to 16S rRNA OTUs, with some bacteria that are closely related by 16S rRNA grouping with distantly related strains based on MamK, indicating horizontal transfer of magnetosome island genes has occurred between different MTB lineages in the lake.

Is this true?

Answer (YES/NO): NO